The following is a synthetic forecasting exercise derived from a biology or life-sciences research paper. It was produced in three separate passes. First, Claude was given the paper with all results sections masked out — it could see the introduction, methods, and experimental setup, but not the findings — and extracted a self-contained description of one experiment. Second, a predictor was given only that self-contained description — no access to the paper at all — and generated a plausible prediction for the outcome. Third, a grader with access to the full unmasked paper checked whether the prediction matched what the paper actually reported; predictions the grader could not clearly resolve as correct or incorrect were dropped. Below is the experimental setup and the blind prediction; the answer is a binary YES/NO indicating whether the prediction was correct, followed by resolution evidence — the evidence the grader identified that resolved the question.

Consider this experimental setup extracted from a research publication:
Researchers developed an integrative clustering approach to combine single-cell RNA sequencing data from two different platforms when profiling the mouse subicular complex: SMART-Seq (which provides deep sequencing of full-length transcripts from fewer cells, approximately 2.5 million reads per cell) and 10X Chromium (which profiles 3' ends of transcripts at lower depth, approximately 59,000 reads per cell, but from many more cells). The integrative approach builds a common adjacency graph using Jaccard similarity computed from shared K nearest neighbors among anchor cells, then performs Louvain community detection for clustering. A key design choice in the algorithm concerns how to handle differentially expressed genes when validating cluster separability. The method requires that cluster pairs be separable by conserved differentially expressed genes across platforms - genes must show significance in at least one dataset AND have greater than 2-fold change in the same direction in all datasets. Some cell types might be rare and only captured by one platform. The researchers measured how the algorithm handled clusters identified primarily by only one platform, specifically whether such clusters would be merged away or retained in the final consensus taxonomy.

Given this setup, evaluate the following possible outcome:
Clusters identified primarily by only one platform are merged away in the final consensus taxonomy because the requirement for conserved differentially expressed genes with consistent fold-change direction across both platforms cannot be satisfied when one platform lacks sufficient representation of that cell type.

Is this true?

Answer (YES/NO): NO